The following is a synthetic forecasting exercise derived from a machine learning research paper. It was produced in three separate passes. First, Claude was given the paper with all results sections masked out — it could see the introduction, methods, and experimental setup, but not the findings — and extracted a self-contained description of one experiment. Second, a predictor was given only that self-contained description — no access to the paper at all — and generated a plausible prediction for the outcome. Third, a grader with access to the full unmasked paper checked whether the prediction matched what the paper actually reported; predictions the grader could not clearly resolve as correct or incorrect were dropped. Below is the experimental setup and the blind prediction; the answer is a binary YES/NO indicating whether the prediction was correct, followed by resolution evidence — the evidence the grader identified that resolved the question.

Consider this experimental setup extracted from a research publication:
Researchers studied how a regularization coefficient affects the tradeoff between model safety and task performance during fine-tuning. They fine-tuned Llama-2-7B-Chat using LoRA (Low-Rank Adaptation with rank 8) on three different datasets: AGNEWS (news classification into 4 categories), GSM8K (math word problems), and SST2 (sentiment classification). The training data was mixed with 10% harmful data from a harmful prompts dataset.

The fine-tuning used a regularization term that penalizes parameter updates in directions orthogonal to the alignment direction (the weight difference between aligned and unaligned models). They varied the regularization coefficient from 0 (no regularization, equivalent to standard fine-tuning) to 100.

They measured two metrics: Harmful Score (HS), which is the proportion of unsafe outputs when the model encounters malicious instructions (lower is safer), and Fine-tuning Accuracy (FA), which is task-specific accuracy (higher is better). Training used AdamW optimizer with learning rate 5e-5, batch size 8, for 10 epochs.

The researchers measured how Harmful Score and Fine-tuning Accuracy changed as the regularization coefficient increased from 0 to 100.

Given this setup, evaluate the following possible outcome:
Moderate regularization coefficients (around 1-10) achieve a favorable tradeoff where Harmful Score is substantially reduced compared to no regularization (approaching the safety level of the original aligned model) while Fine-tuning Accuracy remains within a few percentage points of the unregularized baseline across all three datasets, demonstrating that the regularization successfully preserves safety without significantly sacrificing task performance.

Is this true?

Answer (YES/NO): NO